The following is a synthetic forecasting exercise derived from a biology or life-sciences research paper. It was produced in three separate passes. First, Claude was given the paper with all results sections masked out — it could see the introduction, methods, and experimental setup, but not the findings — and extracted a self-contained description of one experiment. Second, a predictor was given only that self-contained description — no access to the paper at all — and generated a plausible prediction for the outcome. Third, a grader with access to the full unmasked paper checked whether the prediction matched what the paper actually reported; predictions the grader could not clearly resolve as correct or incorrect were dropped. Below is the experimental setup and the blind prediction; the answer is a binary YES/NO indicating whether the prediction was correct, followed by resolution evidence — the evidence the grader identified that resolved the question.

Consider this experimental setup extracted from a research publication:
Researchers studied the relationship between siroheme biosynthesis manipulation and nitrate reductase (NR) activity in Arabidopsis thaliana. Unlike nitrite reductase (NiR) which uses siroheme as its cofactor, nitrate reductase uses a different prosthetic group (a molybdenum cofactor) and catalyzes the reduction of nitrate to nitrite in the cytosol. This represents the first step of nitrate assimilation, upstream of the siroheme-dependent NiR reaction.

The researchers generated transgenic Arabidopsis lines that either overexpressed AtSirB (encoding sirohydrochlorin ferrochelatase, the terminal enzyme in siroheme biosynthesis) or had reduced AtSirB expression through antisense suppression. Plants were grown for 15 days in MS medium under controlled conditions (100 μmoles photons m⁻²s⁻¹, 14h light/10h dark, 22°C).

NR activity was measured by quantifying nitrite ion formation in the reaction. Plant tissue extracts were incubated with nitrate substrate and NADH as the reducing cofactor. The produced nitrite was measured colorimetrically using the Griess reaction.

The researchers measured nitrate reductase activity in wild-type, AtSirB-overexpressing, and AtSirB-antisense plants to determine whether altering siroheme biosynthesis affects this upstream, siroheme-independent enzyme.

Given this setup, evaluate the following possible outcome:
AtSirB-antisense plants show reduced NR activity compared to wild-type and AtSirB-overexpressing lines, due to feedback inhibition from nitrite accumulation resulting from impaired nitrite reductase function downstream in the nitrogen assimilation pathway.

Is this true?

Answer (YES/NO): NO